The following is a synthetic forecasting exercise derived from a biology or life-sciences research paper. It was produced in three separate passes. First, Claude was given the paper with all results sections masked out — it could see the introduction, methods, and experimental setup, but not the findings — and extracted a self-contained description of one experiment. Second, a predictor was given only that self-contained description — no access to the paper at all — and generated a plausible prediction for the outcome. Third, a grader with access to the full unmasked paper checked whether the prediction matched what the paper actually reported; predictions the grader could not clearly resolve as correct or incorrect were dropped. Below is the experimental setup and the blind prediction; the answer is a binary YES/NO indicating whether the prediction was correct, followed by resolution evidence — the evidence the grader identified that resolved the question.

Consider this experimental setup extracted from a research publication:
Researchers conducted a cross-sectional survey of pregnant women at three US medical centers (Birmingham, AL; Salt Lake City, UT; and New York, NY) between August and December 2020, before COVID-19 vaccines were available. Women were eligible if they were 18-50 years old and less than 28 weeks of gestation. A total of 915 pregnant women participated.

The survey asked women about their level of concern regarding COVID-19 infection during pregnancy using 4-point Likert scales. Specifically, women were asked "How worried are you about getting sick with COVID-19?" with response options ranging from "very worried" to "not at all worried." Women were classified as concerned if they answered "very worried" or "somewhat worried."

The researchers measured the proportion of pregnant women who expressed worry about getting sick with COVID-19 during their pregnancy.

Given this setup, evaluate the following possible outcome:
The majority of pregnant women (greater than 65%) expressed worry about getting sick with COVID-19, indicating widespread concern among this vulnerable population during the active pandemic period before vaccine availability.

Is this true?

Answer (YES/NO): YES